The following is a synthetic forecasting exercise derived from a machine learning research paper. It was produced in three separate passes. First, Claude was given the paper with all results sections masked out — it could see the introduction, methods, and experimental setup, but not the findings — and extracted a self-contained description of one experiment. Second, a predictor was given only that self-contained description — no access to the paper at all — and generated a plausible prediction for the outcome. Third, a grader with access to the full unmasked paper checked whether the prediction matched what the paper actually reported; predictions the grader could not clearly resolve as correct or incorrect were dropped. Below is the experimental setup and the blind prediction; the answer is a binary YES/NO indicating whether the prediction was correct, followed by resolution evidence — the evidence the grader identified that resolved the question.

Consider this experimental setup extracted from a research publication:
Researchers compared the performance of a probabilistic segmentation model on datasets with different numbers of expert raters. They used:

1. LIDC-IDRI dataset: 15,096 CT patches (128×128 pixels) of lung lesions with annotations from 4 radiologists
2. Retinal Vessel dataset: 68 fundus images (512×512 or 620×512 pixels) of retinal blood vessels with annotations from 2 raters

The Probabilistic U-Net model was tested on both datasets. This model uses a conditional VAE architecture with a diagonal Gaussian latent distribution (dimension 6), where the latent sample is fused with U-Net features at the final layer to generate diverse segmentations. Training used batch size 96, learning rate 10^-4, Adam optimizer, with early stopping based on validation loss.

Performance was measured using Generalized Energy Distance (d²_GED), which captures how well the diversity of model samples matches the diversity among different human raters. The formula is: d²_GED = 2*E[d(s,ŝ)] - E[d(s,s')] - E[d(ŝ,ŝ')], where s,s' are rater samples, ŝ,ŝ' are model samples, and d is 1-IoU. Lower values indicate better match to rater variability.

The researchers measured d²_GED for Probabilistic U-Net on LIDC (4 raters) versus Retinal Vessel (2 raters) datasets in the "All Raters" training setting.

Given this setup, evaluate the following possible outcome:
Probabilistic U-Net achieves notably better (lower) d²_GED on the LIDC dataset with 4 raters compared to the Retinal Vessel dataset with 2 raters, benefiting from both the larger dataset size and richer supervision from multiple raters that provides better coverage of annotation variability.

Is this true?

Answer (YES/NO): YES